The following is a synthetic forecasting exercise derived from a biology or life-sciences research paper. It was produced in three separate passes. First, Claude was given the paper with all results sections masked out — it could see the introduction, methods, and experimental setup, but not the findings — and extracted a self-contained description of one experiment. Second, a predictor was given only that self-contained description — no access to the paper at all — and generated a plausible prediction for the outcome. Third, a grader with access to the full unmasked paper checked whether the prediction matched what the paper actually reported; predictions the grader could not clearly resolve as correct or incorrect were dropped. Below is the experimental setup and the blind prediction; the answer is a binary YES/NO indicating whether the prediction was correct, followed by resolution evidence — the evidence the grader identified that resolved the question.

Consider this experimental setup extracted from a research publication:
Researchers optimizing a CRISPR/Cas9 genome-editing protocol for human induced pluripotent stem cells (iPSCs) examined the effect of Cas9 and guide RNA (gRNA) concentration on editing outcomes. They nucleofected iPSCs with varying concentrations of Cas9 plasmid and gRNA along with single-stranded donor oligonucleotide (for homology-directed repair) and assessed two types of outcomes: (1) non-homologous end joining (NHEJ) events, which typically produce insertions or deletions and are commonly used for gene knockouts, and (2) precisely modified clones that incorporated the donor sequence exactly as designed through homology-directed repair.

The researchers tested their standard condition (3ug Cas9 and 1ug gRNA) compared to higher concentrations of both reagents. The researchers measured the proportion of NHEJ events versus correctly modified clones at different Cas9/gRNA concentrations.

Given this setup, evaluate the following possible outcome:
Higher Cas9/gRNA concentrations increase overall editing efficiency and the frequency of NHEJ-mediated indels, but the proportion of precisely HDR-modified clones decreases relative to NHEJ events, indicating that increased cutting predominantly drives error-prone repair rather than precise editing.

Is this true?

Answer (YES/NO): YES